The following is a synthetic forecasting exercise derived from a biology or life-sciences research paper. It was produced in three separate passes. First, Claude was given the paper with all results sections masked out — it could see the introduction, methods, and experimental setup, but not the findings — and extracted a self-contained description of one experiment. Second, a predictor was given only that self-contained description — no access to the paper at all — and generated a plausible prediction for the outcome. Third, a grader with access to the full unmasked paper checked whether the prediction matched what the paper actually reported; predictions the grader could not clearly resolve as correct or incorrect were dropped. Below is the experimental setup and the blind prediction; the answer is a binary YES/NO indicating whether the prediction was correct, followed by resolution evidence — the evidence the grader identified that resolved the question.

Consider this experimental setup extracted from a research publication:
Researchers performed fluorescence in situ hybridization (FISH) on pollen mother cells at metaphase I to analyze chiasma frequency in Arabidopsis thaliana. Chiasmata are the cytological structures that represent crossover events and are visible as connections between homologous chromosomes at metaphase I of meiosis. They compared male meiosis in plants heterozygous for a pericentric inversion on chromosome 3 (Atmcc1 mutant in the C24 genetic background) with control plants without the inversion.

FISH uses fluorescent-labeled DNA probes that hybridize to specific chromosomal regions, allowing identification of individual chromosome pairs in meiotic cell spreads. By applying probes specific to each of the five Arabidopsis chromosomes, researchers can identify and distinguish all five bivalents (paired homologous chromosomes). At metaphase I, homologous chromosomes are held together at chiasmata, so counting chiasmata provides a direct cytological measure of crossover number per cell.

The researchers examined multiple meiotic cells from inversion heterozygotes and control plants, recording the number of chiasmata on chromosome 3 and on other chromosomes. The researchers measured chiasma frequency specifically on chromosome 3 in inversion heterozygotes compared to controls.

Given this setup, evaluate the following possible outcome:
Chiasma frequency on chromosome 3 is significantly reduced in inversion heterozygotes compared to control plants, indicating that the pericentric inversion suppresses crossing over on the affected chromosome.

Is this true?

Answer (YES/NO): YES